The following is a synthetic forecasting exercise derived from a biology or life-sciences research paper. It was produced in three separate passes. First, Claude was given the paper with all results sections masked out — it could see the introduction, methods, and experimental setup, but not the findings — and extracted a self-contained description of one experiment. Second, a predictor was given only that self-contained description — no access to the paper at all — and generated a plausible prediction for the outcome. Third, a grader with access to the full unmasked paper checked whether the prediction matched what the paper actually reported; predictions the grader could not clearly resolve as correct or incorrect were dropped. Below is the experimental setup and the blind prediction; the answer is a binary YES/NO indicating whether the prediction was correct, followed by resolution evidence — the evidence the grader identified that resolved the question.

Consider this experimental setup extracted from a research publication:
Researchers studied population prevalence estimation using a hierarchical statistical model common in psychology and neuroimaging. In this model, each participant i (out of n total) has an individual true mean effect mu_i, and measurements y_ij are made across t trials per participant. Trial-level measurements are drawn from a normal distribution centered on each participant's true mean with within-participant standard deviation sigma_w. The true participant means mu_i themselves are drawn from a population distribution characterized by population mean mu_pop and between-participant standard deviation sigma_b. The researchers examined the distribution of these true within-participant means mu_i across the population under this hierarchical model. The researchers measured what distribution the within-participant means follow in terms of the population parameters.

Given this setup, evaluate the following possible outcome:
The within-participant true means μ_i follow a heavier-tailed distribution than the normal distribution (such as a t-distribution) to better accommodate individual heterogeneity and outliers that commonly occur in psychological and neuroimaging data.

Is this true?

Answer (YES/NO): NO